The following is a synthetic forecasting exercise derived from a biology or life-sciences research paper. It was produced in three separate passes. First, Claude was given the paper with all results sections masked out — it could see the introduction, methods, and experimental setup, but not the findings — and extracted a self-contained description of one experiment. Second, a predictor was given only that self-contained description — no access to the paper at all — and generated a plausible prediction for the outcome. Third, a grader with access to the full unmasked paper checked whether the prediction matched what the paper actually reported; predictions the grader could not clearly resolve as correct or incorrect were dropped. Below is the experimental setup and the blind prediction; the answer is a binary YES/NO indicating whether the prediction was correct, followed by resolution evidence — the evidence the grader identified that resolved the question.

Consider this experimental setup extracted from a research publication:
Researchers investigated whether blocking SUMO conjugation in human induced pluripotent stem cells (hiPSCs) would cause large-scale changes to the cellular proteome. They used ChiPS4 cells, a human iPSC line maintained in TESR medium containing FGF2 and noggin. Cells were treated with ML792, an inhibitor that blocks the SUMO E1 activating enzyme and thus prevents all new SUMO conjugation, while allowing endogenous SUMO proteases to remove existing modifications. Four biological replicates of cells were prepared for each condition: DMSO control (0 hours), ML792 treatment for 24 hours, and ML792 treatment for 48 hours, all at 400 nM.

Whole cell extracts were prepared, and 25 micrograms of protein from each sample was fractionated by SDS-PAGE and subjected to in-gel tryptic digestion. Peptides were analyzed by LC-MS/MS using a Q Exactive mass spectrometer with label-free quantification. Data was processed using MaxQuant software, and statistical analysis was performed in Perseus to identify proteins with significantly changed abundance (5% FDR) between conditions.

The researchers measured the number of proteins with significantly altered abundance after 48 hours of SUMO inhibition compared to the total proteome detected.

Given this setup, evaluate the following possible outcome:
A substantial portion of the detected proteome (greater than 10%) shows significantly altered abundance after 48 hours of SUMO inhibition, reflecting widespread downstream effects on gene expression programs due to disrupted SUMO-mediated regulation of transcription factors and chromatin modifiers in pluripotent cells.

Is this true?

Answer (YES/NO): NO